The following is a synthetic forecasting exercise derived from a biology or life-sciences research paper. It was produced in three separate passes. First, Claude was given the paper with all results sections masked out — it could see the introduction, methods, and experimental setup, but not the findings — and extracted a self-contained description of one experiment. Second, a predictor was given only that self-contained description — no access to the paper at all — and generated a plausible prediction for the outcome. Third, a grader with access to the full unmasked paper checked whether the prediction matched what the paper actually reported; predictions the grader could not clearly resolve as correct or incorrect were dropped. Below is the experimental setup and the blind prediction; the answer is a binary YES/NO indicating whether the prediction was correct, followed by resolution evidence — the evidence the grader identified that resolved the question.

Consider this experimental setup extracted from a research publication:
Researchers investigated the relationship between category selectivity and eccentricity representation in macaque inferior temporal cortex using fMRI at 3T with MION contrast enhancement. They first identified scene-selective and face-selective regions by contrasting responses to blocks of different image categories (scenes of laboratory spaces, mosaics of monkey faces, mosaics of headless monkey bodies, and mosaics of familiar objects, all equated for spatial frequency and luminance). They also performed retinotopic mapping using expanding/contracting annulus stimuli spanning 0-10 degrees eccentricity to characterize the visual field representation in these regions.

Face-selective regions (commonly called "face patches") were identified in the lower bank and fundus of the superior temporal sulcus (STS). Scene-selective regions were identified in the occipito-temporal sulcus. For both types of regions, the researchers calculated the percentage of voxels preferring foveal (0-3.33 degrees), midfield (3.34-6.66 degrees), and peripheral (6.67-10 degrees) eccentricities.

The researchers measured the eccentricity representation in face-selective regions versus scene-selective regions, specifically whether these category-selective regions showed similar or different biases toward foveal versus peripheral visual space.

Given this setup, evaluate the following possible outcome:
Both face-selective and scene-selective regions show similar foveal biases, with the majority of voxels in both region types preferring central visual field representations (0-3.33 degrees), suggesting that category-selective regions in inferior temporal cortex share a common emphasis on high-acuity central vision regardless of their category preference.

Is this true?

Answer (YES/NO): NO